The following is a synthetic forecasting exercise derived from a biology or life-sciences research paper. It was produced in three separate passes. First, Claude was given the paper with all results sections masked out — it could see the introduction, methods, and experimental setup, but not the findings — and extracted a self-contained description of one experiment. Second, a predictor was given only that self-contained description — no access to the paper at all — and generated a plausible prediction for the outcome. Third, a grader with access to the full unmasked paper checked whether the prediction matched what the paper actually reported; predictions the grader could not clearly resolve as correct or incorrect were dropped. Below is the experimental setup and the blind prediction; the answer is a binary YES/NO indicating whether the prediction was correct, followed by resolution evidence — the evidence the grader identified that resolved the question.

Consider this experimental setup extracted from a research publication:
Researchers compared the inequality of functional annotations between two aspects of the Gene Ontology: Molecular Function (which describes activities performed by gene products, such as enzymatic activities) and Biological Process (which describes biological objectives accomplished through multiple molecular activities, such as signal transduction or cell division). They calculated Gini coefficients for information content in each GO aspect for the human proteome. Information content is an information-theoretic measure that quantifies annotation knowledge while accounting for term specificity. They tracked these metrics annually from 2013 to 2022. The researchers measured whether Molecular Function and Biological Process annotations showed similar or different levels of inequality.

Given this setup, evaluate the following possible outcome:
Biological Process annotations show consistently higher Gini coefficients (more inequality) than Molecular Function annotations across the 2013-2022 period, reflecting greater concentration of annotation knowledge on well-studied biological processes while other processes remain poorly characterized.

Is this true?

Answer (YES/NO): NO